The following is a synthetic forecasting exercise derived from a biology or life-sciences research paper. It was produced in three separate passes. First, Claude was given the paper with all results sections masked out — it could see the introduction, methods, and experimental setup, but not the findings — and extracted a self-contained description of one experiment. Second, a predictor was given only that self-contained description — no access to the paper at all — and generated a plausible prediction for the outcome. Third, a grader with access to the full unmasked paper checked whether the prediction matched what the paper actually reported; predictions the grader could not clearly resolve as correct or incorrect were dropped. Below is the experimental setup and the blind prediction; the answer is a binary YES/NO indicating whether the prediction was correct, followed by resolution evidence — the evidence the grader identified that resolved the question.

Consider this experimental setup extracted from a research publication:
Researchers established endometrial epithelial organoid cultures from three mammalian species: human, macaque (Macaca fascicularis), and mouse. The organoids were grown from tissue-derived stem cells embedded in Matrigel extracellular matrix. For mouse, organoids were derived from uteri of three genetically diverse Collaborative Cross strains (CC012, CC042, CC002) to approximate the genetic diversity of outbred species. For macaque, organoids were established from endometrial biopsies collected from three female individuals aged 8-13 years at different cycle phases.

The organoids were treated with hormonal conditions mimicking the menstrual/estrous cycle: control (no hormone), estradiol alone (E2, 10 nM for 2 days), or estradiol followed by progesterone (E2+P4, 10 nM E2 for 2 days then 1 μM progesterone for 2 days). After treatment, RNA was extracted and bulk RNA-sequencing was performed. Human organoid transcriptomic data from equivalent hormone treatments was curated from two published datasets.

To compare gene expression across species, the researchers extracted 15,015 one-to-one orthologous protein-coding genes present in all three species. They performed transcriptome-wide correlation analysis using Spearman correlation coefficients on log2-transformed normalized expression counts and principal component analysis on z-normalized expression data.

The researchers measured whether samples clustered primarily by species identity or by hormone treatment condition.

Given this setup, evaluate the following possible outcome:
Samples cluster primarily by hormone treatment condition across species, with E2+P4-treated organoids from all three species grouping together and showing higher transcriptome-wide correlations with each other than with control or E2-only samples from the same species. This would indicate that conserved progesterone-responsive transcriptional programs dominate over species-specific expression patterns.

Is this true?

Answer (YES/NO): NO